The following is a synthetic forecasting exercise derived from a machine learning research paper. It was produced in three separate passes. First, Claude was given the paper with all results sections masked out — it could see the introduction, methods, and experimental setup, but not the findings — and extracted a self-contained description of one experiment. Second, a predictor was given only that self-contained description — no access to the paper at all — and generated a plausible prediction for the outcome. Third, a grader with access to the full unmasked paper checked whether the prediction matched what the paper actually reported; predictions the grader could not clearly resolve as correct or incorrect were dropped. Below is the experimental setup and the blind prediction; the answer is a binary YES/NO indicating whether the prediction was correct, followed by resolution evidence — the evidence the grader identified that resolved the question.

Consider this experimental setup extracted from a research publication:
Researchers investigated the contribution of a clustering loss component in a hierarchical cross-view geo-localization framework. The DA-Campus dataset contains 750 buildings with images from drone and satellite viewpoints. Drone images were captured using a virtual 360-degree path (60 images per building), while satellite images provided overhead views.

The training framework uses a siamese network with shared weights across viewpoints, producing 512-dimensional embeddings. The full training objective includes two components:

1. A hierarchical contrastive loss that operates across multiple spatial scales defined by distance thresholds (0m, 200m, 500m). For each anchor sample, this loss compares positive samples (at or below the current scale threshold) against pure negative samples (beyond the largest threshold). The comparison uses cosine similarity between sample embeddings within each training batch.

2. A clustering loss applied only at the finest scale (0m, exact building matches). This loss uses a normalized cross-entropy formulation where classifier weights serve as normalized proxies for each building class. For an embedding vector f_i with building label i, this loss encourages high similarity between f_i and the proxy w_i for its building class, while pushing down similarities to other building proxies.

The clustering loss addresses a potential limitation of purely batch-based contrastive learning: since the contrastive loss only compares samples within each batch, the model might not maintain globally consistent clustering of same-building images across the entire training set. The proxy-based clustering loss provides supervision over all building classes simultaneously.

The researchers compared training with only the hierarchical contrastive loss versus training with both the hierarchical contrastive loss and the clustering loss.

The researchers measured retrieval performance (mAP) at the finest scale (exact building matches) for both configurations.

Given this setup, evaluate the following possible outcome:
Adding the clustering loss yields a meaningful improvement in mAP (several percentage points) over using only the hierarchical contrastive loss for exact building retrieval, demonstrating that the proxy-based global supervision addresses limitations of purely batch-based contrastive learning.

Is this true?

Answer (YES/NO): NO